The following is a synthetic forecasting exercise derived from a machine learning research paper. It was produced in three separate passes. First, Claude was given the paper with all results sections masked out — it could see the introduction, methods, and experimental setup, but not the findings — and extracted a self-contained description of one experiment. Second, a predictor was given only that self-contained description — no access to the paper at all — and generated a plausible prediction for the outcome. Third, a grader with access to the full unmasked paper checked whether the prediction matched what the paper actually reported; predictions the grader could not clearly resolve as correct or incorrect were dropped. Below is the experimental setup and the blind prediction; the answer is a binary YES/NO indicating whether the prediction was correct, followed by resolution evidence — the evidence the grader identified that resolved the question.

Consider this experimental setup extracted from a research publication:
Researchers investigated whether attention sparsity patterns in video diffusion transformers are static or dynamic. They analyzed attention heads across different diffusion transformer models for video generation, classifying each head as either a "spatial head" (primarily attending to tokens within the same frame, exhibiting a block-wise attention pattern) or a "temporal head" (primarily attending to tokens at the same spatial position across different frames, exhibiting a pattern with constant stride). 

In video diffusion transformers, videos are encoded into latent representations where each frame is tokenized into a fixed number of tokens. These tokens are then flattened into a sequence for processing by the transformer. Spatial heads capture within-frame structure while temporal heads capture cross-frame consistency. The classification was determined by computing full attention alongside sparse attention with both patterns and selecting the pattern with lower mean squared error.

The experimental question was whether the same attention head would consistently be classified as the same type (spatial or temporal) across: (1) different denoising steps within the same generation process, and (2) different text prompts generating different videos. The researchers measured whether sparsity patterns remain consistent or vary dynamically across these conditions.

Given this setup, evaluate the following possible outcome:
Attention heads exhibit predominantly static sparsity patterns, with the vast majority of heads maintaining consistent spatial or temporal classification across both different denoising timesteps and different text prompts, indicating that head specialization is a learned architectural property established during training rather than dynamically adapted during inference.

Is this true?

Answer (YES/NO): NO